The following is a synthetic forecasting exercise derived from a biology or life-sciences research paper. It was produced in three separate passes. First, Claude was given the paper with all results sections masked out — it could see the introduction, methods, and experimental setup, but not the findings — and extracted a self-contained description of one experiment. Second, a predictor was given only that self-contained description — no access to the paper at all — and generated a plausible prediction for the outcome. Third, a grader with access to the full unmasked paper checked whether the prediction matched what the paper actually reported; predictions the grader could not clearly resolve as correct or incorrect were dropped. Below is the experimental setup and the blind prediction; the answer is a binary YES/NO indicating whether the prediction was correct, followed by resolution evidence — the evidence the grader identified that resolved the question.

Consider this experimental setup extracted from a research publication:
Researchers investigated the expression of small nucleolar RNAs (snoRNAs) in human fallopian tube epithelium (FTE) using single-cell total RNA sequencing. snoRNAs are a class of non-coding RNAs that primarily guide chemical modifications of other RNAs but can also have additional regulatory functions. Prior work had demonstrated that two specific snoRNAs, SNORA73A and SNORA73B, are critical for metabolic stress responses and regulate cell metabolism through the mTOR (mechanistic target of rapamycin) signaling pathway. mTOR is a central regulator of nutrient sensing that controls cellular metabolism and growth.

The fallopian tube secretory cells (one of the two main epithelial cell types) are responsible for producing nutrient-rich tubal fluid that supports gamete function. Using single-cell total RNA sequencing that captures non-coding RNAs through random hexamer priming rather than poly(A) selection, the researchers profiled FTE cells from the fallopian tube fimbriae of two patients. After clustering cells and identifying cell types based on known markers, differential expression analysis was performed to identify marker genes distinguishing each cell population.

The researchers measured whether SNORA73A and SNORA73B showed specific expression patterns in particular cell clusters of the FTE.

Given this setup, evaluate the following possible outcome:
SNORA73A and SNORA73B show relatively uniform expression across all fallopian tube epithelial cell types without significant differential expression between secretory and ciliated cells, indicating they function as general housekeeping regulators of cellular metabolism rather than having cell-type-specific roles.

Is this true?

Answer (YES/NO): NO